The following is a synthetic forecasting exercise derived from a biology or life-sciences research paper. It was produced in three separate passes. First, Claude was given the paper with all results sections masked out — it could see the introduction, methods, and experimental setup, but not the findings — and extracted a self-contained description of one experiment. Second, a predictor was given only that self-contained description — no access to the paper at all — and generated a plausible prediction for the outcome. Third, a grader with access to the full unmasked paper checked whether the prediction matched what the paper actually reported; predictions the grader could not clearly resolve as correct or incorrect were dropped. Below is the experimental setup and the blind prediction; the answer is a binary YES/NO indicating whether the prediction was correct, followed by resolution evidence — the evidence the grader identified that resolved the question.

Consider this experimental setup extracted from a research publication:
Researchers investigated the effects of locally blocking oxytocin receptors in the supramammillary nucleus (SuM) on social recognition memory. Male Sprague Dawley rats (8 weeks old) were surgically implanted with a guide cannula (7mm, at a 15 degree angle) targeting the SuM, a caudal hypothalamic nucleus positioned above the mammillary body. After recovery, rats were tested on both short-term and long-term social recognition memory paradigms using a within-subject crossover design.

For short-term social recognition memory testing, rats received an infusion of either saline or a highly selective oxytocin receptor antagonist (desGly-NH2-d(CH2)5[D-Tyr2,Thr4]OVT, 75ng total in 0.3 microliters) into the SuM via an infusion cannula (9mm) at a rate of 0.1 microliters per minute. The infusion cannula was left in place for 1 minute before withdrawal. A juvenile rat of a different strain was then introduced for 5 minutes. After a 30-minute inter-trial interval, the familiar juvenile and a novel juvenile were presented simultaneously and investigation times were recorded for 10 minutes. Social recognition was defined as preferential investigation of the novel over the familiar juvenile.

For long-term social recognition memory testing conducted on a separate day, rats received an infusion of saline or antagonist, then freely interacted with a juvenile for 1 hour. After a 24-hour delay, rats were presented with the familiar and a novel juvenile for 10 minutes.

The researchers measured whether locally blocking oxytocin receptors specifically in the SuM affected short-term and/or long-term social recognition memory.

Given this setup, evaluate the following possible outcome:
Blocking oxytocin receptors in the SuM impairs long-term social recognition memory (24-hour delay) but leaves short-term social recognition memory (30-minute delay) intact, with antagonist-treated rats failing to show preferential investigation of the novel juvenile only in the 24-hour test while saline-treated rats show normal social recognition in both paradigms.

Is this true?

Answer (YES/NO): NO